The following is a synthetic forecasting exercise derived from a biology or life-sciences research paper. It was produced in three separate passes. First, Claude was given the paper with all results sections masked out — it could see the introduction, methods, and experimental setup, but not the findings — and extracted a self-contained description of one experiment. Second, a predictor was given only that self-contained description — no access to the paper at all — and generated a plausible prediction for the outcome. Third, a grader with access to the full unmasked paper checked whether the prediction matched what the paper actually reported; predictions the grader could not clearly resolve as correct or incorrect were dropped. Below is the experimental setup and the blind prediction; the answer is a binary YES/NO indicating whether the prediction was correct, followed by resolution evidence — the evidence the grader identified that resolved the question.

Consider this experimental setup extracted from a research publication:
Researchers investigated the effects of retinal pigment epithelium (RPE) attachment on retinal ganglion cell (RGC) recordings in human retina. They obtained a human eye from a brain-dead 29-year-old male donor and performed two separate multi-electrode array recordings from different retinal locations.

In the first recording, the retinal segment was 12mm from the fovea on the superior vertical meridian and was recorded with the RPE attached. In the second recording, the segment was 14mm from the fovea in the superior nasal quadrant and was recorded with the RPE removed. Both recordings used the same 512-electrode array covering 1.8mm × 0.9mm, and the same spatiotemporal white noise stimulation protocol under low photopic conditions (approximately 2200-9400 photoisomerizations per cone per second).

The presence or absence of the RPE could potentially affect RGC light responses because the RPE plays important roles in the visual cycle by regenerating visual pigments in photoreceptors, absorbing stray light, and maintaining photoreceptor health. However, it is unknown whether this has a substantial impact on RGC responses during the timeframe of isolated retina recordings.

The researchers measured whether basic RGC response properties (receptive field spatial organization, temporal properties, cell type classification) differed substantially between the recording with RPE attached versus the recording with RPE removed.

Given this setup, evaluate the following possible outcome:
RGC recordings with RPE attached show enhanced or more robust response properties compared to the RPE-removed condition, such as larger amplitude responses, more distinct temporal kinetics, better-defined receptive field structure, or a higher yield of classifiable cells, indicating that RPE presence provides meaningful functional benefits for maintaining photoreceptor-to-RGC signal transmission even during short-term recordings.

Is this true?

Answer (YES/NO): NO